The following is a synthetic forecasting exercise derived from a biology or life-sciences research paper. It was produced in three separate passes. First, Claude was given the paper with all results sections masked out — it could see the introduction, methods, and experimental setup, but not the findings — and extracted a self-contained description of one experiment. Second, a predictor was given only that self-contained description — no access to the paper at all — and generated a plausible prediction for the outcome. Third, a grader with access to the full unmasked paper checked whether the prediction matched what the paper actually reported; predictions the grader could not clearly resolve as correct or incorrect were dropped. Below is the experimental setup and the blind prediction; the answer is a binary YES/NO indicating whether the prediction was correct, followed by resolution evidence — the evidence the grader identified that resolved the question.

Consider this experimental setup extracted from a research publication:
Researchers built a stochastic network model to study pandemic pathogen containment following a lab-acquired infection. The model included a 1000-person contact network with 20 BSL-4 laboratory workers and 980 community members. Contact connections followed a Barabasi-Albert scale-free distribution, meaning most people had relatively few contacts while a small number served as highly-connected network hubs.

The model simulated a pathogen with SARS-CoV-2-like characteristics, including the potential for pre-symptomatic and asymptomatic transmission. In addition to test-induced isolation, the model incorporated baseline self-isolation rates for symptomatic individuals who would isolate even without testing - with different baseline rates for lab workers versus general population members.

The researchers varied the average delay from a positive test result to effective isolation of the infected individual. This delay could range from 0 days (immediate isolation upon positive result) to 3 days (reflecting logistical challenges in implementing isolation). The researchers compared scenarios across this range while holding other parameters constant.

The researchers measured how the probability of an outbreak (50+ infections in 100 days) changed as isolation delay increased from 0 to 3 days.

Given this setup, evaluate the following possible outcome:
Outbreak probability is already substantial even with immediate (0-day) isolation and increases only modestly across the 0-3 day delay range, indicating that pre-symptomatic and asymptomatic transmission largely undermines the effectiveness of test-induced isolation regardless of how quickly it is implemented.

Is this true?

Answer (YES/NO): NO